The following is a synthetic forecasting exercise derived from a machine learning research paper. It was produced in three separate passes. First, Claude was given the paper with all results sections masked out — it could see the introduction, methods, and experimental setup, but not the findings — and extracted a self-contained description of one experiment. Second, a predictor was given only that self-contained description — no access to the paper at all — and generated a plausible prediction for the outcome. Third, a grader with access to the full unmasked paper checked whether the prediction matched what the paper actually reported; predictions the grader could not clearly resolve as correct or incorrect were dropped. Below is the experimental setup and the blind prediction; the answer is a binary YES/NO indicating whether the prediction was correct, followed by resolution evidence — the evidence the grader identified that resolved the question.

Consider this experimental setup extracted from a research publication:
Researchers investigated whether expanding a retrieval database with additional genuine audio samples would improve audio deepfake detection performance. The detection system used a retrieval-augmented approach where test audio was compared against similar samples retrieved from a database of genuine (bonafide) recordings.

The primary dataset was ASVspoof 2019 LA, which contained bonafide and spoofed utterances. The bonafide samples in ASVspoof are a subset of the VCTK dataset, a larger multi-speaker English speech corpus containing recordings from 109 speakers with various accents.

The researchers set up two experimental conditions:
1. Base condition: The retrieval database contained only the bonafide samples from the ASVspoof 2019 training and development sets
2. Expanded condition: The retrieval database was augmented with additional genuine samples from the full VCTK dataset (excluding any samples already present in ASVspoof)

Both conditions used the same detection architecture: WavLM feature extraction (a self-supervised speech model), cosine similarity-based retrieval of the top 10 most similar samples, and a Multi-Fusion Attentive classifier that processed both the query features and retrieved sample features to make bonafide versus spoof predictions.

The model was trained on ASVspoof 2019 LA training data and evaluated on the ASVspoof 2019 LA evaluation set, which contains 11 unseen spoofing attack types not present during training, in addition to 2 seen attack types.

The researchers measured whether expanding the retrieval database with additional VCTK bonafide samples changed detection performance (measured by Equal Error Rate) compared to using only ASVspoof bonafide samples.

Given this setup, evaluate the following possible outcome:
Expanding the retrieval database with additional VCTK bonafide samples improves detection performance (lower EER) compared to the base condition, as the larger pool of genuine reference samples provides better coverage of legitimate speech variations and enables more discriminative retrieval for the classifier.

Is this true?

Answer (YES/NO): YES